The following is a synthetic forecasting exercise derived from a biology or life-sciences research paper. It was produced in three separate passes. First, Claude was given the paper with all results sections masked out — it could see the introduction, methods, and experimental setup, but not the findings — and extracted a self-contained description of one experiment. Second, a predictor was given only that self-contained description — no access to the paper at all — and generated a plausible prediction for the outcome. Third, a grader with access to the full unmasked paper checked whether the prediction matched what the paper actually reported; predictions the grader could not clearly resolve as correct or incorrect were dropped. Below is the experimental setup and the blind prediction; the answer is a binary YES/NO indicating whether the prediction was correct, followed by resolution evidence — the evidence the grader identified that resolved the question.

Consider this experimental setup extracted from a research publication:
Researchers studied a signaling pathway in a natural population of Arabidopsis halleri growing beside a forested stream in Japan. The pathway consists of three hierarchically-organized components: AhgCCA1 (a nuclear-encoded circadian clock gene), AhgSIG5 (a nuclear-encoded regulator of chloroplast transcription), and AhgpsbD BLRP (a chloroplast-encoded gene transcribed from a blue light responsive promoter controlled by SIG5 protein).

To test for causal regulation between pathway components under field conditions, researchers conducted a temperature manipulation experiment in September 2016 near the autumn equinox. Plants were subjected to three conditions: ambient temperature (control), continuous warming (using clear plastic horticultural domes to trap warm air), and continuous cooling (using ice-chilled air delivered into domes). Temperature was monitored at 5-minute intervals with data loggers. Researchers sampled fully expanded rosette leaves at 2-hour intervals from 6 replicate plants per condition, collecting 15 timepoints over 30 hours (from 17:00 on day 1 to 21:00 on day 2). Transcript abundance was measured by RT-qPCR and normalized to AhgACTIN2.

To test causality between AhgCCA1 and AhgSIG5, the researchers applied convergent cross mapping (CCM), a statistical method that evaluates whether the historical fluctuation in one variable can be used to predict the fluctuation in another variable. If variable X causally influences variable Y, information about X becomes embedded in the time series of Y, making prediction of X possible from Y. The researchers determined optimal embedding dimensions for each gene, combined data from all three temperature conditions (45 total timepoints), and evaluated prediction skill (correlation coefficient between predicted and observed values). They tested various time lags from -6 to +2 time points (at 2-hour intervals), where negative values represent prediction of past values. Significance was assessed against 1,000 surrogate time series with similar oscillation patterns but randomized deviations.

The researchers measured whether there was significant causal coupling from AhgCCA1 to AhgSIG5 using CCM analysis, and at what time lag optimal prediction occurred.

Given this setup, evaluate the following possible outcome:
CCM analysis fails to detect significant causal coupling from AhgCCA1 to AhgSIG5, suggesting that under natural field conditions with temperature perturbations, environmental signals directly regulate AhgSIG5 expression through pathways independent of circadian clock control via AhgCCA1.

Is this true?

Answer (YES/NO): NO